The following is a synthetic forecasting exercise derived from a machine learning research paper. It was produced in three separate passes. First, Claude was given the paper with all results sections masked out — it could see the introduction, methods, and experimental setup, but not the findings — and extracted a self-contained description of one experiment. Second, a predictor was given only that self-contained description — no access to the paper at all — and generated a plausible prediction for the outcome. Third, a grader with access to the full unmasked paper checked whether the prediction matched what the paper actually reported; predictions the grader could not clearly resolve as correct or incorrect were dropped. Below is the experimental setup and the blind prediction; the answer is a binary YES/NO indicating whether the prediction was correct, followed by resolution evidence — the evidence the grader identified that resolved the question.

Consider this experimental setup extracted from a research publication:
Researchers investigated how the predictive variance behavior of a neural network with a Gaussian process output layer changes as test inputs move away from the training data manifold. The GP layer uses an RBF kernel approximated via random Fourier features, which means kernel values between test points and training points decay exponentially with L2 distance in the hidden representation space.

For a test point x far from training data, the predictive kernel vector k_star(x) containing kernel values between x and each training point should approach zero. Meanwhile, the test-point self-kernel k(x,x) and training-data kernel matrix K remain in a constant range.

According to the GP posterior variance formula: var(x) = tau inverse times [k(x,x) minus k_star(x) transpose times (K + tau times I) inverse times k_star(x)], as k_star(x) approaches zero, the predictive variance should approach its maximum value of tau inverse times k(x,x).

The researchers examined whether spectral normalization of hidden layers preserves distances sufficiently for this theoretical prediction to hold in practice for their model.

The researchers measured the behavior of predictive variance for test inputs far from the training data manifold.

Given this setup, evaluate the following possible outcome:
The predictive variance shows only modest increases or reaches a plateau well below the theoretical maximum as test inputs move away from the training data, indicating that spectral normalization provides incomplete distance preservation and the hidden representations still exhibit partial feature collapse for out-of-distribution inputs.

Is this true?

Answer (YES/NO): NO